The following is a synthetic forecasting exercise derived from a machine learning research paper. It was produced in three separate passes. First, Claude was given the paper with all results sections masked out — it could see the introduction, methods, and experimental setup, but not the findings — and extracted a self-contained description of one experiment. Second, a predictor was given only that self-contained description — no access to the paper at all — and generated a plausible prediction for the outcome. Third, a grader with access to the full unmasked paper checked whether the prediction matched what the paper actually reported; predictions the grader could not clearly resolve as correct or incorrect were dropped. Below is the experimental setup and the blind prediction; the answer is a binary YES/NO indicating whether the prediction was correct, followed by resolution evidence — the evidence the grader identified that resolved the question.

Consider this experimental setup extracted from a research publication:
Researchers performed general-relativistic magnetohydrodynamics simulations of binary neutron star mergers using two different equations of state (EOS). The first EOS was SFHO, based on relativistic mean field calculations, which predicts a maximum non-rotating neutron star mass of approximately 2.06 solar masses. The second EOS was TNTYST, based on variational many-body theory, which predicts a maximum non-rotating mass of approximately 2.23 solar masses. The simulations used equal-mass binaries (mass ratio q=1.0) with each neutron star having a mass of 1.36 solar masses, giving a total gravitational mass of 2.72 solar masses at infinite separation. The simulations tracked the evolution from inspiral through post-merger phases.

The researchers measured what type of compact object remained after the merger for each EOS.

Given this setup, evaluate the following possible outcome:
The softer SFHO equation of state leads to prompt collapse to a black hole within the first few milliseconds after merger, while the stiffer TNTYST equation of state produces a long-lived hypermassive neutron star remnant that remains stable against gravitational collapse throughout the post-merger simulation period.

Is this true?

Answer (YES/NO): NO